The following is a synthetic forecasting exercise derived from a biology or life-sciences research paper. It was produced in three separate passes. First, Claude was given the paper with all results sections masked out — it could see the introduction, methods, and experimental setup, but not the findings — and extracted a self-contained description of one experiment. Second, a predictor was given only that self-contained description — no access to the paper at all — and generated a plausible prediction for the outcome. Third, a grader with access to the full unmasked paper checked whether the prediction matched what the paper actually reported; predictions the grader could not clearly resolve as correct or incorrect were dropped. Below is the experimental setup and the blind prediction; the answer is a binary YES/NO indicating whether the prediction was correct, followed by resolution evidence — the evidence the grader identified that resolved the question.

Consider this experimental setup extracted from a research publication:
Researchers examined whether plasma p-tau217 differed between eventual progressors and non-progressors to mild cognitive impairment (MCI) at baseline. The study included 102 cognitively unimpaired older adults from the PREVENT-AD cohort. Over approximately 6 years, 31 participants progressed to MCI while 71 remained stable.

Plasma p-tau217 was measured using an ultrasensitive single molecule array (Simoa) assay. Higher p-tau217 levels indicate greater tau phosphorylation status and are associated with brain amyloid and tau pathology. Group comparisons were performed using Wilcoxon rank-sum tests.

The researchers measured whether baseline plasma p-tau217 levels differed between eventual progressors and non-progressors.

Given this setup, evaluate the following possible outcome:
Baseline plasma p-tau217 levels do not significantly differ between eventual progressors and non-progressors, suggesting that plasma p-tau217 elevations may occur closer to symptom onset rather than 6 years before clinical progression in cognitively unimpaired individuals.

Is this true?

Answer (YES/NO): NO